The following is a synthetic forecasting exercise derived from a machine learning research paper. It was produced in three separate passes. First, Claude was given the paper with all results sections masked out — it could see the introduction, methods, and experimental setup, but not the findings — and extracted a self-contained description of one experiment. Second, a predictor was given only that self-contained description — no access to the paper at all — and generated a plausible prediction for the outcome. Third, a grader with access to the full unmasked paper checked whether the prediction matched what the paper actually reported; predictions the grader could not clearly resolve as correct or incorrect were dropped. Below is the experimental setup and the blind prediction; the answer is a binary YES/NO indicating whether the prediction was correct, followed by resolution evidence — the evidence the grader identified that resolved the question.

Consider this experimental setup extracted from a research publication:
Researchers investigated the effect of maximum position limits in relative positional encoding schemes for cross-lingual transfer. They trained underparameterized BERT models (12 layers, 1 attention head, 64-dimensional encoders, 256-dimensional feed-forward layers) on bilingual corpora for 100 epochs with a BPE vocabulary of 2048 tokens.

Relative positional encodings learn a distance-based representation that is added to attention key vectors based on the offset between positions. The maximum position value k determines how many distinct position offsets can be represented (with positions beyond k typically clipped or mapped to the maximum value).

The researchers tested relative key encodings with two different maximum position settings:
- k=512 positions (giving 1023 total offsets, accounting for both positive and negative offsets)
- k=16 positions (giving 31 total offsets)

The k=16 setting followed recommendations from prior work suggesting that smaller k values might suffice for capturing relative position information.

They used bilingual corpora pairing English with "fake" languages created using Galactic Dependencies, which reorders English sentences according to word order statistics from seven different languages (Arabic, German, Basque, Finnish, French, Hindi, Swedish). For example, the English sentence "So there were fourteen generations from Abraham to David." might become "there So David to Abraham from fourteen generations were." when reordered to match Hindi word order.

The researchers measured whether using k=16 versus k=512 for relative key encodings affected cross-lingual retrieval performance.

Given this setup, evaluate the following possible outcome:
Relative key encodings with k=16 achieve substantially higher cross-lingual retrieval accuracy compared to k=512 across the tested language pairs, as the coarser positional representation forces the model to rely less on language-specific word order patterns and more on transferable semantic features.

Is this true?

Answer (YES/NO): NO